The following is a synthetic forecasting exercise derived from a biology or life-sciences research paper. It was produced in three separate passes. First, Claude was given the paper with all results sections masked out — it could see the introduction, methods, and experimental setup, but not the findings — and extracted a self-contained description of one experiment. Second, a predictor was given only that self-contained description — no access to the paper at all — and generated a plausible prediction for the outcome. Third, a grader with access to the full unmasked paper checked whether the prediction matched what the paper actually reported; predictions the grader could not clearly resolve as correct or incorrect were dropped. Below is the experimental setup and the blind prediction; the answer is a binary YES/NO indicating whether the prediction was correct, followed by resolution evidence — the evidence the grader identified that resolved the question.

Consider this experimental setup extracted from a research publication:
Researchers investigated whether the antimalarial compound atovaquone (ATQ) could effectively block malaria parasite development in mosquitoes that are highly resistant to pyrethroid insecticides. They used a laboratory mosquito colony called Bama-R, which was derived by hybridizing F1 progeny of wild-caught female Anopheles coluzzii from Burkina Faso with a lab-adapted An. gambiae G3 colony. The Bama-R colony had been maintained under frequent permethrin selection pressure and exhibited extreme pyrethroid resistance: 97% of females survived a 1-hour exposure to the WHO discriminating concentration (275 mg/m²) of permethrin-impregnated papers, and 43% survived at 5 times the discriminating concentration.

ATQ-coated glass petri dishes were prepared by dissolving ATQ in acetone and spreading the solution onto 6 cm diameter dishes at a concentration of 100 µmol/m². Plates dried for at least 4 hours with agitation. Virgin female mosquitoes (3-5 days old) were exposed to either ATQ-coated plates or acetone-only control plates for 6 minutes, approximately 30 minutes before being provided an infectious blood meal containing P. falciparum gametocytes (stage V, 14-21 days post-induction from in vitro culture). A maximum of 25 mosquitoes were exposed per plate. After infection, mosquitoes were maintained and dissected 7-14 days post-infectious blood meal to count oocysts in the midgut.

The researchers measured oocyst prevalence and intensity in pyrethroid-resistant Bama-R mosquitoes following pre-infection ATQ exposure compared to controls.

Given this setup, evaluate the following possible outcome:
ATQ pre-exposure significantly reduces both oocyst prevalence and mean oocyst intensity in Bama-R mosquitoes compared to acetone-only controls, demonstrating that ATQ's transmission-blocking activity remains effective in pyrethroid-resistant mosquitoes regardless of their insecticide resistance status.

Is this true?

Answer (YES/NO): YES